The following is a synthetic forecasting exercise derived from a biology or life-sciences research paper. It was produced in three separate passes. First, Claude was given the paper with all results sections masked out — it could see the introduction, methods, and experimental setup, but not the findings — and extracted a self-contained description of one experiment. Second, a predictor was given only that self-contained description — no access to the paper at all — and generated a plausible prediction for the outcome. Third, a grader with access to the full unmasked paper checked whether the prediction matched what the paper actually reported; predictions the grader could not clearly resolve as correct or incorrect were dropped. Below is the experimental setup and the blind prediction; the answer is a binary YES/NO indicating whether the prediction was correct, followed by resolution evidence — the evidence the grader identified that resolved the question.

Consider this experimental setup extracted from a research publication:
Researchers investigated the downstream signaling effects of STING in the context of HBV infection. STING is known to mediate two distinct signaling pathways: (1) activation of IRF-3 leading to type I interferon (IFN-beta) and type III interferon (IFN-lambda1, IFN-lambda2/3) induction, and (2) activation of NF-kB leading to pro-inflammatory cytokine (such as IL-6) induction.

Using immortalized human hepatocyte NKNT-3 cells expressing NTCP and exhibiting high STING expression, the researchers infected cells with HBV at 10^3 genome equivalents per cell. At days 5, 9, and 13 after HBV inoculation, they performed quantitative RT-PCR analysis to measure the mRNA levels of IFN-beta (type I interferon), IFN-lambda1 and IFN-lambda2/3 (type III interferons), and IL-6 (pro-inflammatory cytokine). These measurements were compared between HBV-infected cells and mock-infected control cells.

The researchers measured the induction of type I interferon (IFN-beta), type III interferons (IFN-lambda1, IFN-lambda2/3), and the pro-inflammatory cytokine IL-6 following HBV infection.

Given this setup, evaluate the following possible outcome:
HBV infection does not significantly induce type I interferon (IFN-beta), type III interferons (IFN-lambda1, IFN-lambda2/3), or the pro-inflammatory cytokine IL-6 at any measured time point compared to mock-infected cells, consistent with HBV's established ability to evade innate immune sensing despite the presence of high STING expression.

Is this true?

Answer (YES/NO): NO